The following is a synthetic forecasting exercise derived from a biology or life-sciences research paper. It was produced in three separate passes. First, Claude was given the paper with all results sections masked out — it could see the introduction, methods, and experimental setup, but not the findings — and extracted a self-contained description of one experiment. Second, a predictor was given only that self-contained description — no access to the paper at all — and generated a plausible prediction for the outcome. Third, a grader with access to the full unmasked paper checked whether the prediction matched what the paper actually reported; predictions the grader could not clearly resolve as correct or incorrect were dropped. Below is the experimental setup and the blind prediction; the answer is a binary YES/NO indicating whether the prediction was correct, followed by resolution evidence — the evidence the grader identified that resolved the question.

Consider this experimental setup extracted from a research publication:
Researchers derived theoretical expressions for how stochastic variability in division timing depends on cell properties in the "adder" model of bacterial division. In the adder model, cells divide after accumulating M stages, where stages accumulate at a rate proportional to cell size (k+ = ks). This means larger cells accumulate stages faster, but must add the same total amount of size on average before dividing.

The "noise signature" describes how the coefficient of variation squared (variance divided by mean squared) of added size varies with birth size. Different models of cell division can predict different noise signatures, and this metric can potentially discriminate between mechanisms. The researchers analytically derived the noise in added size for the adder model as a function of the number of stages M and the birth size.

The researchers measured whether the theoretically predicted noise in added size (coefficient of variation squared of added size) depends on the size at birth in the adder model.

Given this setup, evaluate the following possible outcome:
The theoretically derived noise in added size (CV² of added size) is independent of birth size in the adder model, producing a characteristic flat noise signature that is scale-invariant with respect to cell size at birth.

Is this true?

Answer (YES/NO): YES